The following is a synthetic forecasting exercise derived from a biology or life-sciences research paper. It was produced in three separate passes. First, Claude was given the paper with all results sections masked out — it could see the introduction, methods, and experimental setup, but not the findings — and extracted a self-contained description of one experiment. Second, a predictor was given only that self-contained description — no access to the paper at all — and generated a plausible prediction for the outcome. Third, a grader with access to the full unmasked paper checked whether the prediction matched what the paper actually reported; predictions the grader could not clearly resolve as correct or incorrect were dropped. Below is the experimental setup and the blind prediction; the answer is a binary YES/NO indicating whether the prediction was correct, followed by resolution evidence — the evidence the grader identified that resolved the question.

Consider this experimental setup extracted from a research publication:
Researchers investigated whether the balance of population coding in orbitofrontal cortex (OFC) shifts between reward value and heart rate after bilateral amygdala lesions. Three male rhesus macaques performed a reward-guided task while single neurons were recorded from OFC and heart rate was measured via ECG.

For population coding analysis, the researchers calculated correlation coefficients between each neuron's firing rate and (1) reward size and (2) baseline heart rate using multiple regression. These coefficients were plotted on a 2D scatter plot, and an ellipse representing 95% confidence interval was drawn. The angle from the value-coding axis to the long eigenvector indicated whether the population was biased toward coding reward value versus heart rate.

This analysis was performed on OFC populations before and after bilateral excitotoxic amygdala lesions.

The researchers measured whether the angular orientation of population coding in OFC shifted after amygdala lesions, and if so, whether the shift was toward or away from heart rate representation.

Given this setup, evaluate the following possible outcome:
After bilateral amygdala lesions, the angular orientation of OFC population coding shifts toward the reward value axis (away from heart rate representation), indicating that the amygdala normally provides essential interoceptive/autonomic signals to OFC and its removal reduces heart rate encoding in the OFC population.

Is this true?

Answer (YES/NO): NO